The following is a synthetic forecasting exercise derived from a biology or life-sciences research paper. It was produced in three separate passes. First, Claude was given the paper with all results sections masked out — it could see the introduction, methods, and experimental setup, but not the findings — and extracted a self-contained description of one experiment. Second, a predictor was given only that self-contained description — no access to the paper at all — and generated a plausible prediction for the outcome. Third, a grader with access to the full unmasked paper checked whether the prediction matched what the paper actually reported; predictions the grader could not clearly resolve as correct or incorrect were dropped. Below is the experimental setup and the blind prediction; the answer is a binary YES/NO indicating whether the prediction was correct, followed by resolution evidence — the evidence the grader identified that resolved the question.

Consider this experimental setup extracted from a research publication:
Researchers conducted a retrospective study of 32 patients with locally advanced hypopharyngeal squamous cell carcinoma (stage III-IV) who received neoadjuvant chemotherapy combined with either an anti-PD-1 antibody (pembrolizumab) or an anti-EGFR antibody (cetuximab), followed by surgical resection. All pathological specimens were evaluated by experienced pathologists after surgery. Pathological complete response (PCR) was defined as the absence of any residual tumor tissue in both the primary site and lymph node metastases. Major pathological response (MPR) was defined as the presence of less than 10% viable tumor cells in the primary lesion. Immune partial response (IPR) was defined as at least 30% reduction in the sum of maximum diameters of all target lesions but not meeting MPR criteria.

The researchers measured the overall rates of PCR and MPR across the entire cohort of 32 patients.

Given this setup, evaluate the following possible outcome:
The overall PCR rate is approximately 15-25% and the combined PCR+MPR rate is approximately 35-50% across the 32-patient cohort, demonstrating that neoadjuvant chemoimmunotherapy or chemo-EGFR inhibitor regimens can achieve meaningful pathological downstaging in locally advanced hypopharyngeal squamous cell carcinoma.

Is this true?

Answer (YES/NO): NO